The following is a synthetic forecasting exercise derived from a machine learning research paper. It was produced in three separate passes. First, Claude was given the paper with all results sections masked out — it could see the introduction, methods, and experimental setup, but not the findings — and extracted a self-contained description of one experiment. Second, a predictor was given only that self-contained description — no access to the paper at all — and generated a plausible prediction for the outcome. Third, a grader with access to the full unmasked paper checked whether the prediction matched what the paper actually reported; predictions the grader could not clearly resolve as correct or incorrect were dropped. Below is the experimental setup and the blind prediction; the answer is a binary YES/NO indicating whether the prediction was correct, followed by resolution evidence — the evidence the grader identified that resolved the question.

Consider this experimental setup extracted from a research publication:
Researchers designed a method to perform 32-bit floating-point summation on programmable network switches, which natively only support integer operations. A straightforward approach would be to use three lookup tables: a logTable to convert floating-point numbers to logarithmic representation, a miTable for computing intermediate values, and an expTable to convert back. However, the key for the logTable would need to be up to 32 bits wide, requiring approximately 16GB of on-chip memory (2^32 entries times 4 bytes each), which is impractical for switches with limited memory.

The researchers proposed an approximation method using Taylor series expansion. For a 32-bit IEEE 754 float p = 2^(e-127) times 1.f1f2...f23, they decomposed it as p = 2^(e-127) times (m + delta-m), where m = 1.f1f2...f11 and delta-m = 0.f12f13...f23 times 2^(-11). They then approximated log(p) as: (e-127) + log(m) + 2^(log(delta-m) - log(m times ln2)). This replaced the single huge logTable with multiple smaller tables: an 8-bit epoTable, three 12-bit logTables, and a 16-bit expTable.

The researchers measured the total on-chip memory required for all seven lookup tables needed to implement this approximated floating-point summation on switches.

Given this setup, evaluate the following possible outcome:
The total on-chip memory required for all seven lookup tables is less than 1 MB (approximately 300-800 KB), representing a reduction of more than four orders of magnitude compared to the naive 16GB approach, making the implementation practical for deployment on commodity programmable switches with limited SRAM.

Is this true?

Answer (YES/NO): YES